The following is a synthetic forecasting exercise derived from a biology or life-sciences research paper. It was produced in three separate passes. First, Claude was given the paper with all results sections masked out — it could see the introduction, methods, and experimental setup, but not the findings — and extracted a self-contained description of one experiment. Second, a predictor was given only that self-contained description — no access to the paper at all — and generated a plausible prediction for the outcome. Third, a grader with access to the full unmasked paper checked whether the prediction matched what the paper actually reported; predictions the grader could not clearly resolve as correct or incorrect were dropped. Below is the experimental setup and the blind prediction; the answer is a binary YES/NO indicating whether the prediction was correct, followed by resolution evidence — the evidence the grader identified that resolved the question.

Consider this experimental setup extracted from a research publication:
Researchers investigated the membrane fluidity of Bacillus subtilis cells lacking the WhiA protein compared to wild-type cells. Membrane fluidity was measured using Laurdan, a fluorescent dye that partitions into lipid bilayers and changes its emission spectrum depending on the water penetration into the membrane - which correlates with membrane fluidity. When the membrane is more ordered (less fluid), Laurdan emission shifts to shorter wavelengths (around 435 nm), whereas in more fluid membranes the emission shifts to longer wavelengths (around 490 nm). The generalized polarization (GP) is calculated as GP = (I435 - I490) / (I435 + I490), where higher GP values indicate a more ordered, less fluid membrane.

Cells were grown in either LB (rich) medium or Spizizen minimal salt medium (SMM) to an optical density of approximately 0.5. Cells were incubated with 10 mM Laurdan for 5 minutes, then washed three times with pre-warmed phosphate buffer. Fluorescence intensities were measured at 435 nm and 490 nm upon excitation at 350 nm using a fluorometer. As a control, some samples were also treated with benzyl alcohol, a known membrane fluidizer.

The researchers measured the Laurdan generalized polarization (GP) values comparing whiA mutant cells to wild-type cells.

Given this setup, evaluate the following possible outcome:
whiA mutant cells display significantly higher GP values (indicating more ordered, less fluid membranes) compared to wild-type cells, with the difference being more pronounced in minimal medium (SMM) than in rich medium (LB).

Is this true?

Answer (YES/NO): NO